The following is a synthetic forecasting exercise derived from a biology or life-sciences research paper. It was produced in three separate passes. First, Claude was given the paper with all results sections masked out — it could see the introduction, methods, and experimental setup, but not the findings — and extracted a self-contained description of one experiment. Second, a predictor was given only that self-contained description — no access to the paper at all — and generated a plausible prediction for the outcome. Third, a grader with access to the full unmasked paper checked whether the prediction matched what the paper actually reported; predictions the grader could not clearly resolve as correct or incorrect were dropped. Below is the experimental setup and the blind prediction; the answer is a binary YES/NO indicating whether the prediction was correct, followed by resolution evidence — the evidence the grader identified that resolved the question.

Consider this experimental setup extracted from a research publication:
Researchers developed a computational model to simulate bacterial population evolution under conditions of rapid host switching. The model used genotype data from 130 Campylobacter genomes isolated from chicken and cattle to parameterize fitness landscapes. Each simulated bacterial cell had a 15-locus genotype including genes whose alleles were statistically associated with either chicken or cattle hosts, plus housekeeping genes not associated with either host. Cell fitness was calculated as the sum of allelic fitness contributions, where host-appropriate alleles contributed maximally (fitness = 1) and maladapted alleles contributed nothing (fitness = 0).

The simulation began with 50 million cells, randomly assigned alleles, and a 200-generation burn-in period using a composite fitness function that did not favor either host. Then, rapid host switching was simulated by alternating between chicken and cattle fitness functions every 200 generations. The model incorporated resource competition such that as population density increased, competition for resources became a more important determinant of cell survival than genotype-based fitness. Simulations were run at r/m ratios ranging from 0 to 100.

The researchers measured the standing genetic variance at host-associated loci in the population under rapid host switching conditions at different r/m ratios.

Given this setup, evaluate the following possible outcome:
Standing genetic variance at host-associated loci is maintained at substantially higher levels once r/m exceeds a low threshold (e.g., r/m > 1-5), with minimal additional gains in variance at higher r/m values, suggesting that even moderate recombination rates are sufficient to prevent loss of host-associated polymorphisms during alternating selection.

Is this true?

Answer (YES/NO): NO